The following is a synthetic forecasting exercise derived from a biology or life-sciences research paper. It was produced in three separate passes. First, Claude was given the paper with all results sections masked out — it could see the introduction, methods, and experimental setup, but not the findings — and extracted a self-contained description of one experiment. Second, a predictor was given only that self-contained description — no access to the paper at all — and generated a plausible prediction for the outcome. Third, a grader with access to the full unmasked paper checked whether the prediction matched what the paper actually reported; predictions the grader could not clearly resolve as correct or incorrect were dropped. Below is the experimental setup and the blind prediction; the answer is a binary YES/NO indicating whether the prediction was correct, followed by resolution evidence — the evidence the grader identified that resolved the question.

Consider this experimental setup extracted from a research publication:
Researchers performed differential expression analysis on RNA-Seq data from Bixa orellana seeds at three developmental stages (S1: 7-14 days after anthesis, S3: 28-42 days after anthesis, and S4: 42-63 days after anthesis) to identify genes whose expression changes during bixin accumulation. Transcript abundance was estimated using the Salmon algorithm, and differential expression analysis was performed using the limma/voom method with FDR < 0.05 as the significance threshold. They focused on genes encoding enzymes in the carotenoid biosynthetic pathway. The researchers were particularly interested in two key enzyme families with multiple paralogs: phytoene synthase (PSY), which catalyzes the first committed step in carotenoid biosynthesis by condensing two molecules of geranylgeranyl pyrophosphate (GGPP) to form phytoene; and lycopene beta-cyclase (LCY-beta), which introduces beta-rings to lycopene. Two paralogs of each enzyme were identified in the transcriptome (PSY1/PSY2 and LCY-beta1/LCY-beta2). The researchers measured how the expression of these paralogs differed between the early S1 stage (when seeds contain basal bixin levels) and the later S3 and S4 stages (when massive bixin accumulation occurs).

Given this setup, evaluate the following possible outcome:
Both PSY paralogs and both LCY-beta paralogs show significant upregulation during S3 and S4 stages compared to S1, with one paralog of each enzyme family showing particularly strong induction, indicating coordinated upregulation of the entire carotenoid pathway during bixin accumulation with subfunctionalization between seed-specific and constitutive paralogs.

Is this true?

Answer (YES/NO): NO